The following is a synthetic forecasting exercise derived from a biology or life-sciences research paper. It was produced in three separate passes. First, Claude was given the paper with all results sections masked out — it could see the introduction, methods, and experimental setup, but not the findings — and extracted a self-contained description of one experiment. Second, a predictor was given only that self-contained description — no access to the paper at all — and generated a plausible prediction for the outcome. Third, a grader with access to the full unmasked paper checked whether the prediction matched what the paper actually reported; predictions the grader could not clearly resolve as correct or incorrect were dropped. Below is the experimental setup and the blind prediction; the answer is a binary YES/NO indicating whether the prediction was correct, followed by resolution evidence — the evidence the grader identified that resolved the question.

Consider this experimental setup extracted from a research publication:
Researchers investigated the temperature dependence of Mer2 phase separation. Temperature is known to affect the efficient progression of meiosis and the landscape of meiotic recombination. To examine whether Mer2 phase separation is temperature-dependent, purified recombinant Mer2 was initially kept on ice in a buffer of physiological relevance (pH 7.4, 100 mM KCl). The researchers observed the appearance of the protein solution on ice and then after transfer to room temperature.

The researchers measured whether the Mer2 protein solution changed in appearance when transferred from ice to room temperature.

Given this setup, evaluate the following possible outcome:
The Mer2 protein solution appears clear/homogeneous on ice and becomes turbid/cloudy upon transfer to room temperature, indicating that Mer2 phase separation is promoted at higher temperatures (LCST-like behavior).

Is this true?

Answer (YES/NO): YES